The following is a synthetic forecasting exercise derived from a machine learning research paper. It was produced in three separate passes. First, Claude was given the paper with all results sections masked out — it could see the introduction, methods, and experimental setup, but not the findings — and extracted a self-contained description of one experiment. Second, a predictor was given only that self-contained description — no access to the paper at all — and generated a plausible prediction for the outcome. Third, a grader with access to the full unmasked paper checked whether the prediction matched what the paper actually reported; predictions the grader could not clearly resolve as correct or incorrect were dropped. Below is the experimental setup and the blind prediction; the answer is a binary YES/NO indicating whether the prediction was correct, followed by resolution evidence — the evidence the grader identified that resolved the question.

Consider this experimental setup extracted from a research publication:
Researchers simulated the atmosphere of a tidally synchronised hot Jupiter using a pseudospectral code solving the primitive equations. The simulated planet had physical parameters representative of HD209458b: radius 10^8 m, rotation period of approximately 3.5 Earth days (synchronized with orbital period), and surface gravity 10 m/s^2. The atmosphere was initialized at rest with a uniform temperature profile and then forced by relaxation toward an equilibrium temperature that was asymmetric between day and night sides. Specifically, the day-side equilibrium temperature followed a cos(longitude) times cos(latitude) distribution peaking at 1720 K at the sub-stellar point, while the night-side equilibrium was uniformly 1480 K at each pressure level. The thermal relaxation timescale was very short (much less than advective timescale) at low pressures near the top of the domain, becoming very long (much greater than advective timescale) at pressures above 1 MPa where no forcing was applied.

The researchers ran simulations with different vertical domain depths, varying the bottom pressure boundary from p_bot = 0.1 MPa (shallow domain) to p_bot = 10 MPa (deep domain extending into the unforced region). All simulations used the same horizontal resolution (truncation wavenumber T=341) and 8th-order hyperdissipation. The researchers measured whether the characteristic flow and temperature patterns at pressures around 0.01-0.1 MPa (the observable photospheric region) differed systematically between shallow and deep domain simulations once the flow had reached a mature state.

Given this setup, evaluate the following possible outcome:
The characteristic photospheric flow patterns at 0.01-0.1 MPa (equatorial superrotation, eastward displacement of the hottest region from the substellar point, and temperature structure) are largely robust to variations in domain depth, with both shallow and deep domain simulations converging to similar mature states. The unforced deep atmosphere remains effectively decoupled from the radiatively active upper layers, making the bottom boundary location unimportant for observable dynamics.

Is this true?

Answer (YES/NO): NO